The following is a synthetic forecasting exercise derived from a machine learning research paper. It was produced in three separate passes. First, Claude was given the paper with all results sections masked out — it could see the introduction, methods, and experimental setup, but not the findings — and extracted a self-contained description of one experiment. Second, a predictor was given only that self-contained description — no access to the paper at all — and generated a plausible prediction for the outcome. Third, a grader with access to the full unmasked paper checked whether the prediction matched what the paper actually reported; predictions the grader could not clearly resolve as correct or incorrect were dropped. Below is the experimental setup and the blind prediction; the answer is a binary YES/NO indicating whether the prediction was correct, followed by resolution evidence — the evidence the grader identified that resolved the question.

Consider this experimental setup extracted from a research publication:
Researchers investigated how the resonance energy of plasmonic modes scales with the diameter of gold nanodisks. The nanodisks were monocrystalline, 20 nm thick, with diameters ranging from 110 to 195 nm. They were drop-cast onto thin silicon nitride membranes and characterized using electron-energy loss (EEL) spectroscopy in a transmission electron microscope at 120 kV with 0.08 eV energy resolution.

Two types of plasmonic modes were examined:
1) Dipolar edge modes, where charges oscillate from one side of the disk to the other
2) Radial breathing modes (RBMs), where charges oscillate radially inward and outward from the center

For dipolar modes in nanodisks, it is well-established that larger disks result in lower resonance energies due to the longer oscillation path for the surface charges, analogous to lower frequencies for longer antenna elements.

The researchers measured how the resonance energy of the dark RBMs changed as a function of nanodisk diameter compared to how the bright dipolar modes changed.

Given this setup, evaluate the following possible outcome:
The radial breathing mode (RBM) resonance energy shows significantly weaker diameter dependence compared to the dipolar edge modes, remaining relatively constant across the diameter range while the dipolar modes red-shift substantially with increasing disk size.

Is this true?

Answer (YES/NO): NO